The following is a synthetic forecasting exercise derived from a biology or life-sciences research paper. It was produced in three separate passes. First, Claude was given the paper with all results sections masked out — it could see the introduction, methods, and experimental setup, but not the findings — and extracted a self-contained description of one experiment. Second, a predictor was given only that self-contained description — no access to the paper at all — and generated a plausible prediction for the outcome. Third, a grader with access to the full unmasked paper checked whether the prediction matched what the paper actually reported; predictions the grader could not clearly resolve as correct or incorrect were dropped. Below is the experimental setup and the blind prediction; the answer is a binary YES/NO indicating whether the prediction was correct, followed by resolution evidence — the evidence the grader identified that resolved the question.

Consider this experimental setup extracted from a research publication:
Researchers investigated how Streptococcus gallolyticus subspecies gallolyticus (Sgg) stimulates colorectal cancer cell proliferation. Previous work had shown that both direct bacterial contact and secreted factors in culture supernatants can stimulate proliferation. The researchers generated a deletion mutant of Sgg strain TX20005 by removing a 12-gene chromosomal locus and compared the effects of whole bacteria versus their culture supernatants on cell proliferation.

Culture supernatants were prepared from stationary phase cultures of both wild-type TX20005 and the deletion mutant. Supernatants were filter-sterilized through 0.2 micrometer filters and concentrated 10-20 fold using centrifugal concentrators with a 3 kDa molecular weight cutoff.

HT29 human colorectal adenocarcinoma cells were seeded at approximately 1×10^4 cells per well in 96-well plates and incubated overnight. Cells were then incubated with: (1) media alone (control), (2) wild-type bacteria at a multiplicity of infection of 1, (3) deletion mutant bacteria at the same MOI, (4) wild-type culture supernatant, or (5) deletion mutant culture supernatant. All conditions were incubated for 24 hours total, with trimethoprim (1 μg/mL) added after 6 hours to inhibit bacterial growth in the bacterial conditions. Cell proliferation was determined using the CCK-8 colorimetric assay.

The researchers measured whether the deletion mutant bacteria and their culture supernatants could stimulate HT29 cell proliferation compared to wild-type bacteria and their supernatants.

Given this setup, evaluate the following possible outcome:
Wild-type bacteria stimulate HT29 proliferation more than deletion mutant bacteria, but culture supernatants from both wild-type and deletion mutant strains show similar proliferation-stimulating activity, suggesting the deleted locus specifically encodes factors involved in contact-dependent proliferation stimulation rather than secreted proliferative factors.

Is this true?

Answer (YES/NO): NO